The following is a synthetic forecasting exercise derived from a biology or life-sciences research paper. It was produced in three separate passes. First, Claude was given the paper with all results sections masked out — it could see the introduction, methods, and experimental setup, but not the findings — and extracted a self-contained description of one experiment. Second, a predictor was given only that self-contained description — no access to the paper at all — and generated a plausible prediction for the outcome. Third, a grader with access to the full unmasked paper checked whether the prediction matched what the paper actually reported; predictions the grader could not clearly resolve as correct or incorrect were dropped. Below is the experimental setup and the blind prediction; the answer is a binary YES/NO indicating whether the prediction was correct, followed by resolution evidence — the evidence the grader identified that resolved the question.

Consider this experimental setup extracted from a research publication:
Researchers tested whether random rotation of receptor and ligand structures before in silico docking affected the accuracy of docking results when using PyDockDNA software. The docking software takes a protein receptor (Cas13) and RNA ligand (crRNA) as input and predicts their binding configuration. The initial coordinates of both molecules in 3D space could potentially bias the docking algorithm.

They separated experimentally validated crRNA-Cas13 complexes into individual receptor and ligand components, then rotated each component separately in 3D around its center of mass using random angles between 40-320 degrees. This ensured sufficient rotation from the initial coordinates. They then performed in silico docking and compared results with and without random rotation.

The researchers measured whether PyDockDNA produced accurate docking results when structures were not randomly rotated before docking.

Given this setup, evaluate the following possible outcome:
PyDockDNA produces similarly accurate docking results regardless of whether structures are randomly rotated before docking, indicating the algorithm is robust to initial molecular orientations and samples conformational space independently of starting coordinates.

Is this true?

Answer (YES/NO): NO